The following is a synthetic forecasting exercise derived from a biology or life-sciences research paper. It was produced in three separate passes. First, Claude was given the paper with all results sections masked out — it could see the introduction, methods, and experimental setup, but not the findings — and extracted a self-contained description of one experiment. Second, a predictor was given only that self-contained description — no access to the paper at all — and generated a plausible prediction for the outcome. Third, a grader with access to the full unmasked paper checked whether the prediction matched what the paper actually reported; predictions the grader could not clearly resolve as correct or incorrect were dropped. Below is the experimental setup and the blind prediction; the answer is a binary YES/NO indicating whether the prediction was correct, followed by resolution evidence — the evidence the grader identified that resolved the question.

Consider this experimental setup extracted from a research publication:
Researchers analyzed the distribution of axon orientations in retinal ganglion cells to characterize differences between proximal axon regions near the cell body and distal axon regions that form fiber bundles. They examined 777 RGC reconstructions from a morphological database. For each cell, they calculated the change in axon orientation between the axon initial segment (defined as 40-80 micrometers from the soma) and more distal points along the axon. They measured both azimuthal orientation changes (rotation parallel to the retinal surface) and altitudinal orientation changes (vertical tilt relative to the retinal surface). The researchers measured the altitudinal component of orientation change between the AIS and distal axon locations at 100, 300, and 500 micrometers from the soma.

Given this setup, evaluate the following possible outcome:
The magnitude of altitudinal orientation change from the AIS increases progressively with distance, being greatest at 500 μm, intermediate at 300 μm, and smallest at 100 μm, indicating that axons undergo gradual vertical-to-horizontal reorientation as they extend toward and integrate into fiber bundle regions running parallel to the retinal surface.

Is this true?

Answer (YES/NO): NO